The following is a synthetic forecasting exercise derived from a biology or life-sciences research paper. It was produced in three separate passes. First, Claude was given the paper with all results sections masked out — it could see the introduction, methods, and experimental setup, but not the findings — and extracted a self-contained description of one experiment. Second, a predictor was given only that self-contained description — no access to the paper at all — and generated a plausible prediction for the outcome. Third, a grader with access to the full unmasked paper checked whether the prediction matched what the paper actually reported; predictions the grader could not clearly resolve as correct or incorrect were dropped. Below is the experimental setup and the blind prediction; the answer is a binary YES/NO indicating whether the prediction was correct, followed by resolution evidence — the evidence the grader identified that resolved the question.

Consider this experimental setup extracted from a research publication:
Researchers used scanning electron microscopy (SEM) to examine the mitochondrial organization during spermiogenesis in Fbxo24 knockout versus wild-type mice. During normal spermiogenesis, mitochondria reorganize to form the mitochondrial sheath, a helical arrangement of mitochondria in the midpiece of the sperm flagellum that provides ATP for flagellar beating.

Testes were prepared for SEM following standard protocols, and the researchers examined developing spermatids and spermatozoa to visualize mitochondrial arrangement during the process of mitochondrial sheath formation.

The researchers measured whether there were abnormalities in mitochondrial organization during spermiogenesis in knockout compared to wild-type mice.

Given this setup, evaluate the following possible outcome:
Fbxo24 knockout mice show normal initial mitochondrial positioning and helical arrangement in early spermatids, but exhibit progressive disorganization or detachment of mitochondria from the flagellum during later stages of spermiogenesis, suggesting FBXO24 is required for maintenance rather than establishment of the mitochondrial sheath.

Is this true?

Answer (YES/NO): NO